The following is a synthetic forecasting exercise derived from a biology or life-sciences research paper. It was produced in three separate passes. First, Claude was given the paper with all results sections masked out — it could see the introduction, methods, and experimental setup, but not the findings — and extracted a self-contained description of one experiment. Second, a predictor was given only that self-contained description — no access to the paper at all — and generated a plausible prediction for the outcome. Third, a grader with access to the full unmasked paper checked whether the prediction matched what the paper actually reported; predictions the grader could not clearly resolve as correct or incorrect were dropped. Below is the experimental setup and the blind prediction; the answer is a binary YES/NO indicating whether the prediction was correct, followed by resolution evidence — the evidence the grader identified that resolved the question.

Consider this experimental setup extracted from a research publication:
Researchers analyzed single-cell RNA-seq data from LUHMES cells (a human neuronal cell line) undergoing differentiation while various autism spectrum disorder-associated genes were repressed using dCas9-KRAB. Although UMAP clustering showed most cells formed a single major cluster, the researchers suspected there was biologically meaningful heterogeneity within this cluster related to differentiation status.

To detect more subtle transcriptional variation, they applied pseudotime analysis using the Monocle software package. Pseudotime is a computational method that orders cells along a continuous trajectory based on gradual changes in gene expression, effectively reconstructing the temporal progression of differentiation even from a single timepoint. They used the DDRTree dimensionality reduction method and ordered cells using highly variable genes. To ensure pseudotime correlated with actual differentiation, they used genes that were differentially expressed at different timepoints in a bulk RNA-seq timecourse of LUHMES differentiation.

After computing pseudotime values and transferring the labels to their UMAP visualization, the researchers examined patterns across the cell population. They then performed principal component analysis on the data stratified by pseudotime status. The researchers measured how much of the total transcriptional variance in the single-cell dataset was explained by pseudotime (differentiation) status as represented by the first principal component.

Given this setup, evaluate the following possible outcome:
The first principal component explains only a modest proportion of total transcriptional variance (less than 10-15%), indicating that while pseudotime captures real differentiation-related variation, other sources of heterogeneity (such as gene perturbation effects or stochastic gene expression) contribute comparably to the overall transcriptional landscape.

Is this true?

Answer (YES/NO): NO